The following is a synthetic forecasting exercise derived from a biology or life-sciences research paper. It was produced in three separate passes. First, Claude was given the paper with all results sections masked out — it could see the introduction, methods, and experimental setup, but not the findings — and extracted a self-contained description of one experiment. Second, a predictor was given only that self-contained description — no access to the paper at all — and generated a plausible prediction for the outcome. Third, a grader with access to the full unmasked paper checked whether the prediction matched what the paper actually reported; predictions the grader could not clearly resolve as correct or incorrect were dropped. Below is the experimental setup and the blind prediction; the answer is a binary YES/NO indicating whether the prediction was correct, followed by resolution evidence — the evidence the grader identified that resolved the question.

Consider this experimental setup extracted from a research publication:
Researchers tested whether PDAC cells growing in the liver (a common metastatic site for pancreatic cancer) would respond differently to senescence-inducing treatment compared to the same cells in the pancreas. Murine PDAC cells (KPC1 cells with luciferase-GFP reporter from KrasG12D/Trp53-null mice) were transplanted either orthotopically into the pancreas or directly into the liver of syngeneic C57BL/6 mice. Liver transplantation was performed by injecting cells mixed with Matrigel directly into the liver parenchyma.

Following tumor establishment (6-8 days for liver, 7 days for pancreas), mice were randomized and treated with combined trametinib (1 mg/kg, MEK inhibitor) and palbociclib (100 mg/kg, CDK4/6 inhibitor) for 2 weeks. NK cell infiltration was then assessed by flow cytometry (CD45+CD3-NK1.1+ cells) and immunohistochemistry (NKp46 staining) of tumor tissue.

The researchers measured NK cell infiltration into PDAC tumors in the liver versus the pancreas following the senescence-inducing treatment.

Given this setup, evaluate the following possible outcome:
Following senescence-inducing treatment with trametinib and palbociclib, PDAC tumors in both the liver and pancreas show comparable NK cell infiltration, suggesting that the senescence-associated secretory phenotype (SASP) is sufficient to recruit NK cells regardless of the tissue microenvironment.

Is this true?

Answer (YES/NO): NO